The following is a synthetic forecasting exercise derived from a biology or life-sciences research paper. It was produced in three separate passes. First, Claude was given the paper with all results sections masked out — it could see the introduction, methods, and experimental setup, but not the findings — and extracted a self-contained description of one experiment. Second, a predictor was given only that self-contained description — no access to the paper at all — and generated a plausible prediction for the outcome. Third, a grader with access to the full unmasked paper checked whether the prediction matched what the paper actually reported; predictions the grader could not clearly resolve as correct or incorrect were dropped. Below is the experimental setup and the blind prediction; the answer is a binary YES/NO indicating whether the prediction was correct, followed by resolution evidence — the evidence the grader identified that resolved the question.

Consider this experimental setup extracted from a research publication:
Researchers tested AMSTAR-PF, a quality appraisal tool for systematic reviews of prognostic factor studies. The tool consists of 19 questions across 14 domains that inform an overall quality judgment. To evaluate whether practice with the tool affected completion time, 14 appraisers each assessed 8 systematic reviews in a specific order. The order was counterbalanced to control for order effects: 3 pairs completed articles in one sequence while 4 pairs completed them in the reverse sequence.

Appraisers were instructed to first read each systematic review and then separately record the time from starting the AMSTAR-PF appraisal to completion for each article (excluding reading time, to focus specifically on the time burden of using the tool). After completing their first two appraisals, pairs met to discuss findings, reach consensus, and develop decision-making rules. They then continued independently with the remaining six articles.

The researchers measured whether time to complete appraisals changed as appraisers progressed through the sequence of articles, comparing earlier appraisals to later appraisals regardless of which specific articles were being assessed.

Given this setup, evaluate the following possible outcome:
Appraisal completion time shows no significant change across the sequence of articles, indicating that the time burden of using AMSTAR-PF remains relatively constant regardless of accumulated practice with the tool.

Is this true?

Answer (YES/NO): NO